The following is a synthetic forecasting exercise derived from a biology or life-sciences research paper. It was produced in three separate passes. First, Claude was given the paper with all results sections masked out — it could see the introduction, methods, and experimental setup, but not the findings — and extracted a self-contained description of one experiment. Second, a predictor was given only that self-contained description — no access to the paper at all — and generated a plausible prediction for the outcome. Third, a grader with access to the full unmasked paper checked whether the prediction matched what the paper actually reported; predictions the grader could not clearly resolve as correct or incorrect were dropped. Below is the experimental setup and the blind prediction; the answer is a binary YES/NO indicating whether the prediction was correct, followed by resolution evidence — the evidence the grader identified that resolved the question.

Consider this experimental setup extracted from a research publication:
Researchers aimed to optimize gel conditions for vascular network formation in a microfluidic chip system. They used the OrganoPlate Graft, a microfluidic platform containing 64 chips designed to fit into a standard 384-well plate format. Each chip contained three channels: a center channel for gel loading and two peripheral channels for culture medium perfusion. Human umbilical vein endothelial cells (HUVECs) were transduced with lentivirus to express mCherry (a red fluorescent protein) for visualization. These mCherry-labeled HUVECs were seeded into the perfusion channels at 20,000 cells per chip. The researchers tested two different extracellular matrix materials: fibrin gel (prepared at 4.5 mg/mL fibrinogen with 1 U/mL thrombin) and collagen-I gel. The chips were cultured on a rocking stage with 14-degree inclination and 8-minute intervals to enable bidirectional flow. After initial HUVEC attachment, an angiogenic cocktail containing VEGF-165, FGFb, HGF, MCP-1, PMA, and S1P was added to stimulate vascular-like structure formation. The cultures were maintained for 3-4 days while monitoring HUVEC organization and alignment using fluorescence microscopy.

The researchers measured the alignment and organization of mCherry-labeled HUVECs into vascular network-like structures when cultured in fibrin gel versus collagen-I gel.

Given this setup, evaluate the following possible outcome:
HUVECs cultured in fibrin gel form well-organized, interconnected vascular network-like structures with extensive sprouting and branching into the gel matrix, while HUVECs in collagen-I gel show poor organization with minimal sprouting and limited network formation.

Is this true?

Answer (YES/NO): YES